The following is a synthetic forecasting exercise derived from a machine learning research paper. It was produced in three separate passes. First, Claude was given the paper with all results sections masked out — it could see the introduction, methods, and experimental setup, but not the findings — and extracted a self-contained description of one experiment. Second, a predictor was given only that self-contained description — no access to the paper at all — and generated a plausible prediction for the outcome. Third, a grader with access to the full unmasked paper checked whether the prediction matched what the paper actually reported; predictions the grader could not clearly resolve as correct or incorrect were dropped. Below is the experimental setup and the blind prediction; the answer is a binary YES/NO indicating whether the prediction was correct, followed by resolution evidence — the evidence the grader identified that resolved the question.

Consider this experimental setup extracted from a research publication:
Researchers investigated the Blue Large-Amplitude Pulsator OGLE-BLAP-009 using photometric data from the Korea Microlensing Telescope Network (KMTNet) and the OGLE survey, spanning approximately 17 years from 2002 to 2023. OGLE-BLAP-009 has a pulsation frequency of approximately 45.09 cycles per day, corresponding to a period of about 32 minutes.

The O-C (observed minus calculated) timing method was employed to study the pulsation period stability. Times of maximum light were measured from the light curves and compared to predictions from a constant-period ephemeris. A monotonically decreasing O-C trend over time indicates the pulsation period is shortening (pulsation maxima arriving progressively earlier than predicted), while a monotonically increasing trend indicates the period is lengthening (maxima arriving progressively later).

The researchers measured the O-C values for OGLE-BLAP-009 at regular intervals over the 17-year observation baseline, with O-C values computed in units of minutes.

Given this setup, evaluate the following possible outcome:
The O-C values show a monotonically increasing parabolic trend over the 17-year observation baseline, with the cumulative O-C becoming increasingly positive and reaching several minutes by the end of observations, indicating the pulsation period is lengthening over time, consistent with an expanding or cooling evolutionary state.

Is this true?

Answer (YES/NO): NO